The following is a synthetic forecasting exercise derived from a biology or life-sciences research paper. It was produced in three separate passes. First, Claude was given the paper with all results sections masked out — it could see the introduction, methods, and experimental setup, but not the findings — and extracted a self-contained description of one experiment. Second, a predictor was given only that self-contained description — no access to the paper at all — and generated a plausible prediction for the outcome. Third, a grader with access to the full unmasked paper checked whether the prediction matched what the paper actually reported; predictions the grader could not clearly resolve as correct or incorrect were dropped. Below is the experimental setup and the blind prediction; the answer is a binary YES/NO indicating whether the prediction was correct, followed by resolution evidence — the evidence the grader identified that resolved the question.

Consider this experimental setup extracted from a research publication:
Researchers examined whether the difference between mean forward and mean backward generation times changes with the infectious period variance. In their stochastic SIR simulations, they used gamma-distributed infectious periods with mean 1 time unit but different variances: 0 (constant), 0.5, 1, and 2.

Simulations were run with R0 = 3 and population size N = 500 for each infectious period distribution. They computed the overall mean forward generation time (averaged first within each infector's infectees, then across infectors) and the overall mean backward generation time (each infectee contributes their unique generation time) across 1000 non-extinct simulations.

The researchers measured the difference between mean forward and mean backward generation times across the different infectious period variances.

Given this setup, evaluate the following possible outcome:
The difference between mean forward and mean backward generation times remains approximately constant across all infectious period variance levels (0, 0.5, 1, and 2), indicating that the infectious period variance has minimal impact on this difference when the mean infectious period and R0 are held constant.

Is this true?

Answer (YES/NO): NO